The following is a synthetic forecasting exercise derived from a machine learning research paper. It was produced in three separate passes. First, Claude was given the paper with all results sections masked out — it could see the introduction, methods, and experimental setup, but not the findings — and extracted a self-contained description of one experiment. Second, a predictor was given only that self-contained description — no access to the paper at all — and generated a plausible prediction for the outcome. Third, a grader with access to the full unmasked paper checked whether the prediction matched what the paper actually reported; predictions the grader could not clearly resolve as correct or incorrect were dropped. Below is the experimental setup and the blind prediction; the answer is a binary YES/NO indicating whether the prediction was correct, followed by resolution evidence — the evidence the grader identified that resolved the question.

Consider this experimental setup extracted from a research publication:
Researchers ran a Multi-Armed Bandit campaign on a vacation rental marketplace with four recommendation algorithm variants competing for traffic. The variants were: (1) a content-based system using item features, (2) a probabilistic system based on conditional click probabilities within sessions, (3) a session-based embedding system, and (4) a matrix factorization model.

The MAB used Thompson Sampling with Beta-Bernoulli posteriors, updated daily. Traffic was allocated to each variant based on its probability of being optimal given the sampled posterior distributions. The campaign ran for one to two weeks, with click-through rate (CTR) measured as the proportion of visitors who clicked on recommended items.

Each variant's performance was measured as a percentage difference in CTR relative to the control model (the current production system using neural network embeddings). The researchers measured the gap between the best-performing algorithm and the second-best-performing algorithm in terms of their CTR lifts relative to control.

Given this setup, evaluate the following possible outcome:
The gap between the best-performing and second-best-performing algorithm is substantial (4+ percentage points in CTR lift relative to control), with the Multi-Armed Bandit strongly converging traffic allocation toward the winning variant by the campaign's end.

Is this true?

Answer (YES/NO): YES